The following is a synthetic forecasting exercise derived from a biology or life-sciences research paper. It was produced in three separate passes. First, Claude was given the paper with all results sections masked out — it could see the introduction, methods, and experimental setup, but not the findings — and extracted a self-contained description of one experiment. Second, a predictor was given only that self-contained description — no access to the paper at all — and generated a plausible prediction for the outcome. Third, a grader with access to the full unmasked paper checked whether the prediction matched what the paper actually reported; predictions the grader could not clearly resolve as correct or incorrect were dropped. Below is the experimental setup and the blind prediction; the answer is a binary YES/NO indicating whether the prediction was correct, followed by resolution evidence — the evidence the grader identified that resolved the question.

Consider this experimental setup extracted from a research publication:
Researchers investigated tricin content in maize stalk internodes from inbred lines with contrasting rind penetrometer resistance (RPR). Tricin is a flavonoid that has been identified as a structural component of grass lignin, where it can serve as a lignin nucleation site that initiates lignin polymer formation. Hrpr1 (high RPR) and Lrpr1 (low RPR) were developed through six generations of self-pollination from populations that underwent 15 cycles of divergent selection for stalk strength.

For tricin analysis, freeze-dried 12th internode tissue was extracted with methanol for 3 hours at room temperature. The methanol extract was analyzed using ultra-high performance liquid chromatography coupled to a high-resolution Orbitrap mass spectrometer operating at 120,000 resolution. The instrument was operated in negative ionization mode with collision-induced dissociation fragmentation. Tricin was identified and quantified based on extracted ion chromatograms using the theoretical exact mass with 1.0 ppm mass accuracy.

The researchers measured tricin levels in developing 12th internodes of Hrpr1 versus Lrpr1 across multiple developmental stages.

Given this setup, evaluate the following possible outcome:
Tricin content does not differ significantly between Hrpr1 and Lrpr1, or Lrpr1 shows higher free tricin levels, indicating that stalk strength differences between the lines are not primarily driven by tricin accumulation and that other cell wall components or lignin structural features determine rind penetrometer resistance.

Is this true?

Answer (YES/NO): NO